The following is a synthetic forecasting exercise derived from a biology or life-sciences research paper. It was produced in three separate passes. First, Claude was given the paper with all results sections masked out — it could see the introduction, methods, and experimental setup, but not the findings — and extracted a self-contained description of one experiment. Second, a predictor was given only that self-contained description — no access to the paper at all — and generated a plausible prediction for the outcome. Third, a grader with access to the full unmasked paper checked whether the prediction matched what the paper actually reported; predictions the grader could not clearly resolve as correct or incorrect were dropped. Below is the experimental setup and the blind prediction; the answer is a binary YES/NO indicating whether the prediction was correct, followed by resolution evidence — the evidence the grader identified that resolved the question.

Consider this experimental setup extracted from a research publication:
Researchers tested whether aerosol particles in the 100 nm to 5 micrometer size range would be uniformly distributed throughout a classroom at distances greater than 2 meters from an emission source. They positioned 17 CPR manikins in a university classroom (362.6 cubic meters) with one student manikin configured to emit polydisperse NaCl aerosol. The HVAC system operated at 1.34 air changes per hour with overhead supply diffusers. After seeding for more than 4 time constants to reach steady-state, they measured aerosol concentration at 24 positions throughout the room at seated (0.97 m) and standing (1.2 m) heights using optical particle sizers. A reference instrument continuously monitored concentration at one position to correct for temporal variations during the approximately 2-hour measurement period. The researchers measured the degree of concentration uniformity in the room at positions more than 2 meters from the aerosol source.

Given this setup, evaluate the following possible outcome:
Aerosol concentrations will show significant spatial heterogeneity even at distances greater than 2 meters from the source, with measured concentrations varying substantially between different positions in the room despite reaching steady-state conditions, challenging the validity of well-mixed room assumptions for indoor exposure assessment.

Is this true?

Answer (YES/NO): NO